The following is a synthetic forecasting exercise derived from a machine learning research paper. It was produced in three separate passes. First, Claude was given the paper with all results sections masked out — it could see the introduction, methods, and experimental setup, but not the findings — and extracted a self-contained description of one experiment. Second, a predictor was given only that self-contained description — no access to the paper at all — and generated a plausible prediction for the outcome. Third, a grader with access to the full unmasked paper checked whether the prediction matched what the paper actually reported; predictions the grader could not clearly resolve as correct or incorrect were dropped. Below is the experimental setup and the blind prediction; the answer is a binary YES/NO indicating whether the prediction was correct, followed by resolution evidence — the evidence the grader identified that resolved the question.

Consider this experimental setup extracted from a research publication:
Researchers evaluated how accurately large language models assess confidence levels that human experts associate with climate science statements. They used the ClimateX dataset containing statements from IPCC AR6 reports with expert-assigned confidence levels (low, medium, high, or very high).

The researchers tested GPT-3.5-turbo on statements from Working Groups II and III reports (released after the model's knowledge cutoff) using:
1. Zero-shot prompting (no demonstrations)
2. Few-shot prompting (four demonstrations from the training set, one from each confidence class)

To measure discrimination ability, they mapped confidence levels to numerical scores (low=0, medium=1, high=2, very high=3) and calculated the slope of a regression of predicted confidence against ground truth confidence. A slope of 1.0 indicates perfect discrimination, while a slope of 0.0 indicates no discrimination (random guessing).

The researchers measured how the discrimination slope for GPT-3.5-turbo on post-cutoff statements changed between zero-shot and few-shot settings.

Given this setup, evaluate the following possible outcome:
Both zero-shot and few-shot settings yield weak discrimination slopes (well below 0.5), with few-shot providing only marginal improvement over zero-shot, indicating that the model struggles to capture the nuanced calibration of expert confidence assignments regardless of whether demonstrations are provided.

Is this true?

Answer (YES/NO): YES